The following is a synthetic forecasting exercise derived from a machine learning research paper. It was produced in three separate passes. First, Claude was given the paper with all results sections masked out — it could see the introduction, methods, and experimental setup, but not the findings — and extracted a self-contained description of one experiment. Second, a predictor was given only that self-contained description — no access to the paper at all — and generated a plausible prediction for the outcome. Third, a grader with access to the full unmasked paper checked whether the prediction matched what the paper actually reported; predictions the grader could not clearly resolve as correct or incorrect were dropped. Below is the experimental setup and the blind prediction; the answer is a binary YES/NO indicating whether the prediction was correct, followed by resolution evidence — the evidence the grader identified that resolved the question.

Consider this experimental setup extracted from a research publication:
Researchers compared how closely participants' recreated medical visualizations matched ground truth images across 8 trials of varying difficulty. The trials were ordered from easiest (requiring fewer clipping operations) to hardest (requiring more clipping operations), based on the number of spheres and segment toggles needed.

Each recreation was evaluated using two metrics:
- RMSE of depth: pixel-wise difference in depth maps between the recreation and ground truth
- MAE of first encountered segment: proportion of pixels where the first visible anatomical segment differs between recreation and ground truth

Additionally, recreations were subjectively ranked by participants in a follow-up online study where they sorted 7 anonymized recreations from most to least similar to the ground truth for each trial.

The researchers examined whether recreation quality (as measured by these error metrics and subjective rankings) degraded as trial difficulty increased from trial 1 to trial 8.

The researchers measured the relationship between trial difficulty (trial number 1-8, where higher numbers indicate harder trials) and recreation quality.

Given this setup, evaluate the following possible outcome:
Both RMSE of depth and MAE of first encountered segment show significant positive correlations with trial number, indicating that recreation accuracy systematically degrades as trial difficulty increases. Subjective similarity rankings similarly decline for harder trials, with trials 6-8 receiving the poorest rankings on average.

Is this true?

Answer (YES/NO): NO